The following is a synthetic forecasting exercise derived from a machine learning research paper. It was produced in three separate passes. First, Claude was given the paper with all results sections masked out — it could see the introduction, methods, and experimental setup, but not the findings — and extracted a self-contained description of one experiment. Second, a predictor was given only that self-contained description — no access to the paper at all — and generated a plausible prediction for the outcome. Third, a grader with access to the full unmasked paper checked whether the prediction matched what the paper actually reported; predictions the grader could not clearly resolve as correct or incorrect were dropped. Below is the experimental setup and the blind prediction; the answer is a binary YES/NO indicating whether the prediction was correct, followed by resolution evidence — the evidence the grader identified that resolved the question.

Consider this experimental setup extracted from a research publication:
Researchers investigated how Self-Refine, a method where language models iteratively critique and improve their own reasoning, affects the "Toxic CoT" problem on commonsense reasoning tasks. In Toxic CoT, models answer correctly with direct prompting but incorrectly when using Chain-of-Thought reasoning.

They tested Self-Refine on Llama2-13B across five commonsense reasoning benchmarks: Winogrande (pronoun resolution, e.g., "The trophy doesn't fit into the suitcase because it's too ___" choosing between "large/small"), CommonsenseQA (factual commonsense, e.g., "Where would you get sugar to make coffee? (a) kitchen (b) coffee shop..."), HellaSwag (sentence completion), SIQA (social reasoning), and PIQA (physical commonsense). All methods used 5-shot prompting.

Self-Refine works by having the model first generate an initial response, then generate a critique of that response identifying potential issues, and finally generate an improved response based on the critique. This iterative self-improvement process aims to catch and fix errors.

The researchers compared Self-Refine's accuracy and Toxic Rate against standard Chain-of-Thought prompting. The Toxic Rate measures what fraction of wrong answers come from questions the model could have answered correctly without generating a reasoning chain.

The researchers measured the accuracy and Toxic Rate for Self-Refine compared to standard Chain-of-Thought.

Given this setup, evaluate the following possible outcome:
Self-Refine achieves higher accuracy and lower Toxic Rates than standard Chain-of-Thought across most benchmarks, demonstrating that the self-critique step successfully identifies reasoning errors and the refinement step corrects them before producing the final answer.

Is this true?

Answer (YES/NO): NO